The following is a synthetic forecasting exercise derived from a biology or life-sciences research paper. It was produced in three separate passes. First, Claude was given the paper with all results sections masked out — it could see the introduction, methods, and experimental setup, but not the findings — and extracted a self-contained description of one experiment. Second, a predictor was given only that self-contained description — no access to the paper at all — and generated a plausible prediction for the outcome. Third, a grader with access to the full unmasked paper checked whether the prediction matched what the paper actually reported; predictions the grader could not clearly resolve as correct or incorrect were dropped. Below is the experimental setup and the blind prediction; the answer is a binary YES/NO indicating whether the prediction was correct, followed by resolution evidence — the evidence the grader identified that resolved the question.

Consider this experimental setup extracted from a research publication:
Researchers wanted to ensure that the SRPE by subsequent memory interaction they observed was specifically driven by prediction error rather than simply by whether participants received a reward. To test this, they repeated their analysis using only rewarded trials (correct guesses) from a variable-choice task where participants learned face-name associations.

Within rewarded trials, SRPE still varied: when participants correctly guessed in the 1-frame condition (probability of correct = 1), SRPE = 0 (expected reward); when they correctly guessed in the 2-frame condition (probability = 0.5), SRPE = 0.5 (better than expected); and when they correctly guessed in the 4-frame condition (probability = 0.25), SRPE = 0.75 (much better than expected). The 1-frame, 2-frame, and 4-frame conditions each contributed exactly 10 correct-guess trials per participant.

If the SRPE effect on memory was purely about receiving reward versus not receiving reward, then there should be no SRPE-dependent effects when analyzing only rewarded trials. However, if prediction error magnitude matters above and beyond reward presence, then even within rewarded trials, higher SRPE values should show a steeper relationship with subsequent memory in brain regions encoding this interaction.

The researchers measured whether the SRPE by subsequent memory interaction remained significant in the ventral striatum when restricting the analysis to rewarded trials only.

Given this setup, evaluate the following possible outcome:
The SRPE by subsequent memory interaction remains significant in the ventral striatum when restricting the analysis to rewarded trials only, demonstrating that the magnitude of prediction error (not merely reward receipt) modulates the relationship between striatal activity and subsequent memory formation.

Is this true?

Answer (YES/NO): YES